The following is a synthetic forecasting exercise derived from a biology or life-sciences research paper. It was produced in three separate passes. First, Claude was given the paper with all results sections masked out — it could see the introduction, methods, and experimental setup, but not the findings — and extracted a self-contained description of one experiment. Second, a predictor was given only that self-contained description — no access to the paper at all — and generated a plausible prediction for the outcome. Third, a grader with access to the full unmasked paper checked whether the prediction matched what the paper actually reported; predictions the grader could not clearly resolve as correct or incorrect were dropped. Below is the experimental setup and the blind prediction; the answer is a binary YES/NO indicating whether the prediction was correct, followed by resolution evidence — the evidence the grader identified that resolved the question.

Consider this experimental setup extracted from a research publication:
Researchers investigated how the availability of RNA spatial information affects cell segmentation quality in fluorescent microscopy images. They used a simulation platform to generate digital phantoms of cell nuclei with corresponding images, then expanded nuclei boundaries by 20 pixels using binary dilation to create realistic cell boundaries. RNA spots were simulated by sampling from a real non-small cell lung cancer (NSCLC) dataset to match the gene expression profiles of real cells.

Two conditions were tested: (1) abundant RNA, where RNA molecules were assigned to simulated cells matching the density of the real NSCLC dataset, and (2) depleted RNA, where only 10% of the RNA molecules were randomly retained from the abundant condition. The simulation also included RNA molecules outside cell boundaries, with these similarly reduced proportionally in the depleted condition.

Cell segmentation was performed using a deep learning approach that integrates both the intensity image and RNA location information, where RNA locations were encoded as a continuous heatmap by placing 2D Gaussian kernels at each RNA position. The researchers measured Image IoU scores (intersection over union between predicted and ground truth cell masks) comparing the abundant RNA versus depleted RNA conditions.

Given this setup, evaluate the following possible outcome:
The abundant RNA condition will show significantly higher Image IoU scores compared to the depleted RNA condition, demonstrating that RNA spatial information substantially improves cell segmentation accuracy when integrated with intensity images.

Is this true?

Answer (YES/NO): NO